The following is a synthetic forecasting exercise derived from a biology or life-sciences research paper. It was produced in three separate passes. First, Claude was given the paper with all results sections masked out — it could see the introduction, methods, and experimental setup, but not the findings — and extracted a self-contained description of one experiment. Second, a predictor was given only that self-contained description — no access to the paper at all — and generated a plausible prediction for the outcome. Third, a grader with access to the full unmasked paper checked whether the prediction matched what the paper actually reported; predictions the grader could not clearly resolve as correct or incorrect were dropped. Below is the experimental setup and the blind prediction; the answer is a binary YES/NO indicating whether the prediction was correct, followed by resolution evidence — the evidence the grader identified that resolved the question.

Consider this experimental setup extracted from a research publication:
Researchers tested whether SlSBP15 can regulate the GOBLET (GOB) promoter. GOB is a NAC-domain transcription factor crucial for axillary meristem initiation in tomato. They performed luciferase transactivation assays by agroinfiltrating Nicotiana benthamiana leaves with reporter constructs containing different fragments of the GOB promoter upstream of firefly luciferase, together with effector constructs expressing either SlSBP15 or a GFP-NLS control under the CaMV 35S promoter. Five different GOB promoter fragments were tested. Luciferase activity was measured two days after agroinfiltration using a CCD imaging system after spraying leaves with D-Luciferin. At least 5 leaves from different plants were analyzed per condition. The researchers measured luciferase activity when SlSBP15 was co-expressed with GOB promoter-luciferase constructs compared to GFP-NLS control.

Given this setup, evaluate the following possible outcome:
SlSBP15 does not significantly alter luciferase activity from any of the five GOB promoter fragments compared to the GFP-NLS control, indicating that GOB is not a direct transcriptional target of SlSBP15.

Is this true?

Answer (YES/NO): NO